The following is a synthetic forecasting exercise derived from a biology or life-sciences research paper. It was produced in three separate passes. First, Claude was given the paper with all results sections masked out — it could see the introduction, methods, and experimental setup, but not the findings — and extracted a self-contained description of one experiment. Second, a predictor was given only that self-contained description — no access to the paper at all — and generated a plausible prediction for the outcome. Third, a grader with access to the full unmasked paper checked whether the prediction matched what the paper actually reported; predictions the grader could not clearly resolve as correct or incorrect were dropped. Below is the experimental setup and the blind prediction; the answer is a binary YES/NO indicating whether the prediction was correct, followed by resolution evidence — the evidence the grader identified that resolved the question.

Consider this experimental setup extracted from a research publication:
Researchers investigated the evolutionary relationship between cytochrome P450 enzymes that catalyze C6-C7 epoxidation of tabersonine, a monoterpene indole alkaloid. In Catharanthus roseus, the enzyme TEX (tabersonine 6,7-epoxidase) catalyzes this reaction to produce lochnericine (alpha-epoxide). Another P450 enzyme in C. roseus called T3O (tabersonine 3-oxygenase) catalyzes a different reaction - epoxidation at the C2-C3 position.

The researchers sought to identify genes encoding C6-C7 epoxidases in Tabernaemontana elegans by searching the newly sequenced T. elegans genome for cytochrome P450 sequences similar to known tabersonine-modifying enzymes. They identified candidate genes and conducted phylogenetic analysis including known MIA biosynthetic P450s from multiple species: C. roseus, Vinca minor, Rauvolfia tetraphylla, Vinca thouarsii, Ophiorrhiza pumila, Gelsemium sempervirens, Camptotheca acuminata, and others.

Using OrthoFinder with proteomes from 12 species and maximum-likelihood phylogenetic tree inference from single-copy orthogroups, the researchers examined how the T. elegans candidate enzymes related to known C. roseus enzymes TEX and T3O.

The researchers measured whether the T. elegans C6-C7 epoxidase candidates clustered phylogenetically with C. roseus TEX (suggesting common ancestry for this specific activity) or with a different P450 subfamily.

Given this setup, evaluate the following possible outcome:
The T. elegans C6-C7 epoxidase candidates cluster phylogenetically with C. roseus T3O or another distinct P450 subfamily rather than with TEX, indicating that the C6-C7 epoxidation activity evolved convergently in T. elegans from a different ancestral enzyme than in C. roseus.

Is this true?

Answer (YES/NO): YES